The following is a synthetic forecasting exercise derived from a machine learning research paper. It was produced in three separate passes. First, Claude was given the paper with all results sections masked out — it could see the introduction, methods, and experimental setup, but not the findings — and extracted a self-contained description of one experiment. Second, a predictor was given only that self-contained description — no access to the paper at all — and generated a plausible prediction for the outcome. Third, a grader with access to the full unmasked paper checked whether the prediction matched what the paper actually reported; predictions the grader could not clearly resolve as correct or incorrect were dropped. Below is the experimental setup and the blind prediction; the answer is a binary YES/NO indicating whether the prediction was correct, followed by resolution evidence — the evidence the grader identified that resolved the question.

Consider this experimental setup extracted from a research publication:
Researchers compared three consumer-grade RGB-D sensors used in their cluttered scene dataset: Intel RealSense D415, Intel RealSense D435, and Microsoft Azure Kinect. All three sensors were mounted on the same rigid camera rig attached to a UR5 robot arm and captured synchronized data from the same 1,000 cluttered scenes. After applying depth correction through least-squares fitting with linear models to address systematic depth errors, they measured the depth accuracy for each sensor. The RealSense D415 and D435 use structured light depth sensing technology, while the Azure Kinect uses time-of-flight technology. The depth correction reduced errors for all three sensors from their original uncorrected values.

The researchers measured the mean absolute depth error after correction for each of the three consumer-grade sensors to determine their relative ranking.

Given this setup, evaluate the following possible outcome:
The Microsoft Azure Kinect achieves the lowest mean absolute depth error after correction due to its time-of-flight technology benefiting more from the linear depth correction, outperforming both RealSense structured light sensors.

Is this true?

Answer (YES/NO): NO